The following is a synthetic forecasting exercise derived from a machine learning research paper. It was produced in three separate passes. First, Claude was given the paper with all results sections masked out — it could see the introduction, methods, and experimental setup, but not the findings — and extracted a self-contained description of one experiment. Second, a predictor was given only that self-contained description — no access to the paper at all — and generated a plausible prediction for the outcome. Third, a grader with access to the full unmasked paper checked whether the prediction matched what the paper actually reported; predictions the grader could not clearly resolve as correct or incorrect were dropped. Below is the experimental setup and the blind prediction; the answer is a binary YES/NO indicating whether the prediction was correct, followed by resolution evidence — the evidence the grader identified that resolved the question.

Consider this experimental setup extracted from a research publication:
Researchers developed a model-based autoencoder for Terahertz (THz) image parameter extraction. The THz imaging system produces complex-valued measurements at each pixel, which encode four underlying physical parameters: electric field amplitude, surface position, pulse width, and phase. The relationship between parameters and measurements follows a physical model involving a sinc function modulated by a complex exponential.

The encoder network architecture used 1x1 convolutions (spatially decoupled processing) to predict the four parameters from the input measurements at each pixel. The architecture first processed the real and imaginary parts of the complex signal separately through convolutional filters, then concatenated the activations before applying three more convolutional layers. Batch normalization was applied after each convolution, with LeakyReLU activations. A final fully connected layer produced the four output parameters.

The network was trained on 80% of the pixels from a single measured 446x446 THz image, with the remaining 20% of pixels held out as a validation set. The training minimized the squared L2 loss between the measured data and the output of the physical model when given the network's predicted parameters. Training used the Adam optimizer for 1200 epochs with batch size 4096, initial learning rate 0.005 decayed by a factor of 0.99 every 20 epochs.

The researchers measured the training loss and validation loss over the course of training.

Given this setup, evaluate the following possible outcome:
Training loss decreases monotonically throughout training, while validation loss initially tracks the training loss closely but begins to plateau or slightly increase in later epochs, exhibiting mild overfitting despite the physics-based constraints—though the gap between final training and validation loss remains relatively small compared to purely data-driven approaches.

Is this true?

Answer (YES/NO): NO